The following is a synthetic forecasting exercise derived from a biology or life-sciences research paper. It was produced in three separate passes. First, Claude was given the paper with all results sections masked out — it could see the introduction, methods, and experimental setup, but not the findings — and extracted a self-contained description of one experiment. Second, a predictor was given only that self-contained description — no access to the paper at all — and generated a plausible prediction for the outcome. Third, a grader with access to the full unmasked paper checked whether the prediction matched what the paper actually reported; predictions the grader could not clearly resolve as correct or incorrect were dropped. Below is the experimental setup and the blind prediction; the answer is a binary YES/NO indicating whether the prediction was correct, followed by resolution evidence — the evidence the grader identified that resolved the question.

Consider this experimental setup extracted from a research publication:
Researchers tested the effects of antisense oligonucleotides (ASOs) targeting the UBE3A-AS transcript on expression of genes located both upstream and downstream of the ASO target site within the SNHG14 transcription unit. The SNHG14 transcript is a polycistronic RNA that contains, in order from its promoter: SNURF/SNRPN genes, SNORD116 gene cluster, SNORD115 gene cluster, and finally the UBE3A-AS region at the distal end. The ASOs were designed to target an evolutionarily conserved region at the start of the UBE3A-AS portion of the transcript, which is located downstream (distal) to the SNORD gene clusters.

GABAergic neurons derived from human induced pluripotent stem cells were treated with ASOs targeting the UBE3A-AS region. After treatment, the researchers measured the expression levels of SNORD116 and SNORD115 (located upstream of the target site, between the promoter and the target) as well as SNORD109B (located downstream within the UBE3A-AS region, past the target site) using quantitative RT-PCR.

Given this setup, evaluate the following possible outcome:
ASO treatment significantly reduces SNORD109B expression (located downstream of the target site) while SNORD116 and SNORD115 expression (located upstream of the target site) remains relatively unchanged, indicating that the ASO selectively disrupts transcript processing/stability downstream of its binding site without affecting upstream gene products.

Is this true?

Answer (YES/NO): NO